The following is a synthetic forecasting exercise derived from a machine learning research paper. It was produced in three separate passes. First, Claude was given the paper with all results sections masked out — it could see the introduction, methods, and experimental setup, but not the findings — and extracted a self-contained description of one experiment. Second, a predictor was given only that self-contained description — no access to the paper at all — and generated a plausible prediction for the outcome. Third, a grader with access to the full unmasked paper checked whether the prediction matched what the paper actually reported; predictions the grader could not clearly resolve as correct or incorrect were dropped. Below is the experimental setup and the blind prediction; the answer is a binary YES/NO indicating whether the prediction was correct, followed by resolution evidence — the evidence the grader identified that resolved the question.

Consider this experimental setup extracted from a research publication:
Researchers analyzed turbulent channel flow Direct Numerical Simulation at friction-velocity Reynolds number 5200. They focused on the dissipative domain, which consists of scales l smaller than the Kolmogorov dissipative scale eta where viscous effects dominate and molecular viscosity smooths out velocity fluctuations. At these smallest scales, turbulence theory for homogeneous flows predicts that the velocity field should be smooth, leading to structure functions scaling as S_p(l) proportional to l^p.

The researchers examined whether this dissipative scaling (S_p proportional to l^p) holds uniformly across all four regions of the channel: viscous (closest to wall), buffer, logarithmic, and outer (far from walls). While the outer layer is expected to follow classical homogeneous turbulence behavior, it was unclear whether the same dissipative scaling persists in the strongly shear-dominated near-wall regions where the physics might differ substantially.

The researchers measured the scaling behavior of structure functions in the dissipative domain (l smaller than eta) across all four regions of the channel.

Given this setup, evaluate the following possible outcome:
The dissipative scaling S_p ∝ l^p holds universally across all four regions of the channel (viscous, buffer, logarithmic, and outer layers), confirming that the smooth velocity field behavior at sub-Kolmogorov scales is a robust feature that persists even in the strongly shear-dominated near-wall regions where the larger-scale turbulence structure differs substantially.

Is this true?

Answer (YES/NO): YES